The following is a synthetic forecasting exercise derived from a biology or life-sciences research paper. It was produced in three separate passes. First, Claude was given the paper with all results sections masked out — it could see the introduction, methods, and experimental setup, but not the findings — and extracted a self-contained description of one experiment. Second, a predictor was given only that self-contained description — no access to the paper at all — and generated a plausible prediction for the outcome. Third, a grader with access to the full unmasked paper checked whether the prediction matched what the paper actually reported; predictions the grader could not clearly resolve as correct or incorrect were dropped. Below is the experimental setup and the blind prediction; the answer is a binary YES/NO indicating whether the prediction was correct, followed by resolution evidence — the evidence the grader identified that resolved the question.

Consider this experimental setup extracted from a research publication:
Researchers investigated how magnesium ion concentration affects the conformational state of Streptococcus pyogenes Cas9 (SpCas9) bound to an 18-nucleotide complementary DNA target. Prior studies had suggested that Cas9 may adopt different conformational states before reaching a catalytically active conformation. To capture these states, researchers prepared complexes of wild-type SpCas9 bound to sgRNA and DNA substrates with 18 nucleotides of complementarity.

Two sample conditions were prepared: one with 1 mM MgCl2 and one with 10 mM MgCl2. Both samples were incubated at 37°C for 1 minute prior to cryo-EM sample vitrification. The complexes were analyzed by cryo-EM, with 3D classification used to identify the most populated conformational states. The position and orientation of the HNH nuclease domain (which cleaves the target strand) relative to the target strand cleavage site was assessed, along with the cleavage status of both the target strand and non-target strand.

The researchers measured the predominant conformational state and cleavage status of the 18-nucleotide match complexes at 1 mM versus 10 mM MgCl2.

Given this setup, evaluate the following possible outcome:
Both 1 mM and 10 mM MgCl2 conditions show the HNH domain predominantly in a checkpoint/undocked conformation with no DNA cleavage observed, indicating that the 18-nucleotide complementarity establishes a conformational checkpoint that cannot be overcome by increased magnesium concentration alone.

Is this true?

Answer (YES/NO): NO